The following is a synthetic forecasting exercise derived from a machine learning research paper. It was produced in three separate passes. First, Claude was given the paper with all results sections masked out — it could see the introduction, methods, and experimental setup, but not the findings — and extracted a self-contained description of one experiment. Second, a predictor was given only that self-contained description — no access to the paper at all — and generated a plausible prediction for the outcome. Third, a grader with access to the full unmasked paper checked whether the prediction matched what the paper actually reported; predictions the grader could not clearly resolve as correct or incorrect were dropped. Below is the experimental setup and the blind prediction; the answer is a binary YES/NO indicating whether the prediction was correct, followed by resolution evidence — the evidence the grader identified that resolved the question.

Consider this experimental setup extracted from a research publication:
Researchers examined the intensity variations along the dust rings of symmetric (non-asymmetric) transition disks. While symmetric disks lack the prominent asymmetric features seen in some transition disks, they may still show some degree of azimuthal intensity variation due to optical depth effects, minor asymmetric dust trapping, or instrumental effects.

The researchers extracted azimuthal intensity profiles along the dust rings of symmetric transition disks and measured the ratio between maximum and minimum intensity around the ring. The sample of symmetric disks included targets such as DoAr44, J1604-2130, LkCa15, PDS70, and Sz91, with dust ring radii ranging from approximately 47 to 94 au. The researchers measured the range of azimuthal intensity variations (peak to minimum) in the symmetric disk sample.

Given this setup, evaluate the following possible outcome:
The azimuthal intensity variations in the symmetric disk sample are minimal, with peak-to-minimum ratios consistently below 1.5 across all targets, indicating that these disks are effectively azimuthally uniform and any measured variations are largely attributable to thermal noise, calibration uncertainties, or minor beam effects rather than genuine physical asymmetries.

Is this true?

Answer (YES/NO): NO